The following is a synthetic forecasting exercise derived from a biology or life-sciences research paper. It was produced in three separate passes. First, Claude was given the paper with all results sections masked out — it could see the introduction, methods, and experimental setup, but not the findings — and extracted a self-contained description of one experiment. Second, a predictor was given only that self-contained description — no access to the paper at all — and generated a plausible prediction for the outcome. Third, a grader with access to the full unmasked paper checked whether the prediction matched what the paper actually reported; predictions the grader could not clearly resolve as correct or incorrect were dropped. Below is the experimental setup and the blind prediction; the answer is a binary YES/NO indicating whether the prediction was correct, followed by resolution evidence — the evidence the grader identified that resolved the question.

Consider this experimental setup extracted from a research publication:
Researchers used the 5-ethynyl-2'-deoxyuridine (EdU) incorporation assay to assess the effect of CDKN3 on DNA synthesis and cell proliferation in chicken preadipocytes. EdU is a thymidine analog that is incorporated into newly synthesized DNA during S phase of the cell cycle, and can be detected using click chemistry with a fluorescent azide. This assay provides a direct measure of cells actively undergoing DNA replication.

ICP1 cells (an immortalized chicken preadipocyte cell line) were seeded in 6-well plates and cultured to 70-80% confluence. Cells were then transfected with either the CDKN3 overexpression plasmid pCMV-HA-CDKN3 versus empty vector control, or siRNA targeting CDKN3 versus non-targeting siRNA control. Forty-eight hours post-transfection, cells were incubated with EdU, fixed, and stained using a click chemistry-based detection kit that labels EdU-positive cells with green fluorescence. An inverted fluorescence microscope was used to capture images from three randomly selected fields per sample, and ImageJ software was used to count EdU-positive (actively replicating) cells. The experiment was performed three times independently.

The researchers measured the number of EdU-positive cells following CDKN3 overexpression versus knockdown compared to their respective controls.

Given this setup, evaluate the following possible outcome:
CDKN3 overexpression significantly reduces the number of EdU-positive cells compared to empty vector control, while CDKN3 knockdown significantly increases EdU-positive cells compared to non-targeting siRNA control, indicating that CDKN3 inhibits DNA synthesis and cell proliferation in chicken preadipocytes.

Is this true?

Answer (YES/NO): NO